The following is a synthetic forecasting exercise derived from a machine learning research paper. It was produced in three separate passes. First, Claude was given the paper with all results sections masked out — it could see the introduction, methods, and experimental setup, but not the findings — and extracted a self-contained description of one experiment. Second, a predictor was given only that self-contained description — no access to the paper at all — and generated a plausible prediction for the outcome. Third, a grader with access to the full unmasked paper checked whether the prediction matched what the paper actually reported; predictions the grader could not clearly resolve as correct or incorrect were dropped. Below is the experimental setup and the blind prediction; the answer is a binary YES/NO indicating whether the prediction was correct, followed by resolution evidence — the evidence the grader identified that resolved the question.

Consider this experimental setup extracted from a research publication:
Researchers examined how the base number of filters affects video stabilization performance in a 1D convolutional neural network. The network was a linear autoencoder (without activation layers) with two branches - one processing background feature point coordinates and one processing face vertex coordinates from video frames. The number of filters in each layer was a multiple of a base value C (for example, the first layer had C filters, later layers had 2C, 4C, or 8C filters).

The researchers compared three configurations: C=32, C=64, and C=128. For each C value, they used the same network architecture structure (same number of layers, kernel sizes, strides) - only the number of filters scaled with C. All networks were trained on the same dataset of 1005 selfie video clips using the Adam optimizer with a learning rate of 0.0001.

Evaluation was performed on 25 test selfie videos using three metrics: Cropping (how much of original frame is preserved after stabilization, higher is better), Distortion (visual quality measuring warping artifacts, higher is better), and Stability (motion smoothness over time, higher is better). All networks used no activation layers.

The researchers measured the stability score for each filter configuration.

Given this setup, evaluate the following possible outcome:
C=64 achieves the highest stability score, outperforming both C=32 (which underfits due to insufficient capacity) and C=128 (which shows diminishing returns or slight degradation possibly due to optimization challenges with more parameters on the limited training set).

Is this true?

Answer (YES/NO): NO